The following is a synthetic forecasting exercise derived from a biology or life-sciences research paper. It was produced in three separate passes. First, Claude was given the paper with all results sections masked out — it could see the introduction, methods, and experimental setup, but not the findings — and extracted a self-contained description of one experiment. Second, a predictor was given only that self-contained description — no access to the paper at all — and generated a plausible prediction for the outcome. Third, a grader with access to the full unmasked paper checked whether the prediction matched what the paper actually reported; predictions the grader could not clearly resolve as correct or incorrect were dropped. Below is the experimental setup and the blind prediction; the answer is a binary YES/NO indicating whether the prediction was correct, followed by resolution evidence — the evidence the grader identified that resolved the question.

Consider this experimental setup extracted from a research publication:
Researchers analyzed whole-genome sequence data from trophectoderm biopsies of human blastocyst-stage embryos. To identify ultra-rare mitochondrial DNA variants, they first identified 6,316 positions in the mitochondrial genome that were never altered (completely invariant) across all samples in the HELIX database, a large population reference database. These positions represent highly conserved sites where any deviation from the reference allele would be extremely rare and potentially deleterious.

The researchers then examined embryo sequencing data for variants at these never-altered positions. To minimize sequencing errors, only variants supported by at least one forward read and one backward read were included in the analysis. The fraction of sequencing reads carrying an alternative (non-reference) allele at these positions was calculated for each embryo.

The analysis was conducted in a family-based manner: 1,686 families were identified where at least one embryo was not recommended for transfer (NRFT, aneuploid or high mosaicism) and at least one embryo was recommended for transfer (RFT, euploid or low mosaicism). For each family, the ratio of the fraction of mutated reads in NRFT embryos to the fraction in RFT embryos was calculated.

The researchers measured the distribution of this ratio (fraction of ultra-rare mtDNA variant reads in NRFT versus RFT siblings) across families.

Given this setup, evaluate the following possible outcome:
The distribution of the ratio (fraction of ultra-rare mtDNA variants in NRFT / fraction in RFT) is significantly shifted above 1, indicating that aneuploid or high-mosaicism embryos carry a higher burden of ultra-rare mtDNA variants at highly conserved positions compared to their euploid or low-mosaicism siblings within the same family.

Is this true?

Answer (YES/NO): YES